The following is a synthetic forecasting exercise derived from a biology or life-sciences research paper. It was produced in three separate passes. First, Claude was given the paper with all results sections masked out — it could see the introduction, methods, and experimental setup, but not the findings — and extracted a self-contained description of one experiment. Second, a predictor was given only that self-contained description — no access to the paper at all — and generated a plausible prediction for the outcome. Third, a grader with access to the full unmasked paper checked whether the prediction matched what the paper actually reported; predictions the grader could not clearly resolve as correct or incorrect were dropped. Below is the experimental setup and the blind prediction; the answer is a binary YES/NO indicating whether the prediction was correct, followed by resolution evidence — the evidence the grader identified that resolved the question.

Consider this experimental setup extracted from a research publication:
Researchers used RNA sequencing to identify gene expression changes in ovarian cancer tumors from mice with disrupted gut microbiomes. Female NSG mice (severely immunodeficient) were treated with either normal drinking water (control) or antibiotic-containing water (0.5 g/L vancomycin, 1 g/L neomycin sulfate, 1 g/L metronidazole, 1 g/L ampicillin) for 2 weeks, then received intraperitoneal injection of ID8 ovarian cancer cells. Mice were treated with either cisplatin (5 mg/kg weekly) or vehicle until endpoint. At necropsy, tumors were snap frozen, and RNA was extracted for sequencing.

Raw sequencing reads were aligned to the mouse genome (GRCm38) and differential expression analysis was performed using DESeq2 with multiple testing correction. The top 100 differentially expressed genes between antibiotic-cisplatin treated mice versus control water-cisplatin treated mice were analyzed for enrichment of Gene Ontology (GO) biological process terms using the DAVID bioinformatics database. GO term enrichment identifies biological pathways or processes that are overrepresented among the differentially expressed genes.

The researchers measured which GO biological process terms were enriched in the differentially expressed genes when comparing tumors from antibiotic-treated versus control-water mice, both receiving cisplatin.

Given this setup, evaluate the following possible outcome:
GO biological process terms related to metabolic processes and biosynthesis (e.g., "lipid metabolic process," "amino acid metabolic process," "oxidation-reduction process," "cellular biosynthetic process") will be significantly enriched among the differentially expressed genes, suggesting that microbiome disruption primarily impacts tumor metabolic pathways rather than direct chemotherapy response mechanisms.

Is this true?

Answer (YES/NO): NO